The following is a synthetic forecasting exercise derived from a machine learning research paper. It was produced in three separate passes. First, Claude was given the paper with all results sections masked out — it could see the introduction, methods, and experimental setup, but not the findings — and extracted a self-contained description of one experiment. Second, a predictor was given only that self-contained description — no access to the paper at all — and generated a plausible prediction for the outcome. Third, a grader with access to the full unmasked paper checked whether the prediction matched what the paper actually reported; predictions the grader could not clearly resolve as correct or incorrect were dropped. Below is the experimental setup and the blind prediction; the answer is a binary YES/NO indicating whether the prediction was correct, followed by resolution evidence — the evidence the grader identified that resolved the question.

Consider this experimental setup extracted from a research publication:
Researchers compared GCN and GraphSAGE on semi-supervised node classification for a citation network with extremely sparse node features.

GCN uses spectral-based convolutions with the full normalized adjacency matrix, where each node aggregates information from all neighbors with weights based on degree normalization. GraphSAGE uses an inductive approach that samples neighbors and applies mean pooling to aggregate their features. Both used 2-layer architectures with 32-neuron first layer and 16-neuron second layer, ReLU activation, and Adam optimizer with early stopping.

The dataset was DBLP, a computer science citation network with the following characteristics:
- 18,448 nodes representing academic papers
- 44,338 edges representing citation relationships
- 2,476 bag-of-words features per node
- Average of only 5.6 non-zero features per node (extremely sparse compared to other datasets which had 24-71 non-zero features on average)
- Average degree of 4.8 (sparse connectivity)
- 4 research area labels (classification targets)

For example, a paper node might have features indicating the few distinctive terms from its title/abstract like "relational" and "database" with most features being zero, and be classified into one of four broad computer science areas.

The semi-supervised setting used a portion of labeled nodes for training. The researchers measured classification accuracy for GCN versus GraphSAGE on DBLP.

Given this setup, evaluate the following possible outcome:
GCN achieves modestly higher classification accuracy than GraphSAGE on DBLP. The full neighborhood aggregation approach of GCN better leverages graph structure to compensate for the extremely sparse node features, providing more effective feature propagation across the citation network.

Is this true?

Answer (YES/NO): NO